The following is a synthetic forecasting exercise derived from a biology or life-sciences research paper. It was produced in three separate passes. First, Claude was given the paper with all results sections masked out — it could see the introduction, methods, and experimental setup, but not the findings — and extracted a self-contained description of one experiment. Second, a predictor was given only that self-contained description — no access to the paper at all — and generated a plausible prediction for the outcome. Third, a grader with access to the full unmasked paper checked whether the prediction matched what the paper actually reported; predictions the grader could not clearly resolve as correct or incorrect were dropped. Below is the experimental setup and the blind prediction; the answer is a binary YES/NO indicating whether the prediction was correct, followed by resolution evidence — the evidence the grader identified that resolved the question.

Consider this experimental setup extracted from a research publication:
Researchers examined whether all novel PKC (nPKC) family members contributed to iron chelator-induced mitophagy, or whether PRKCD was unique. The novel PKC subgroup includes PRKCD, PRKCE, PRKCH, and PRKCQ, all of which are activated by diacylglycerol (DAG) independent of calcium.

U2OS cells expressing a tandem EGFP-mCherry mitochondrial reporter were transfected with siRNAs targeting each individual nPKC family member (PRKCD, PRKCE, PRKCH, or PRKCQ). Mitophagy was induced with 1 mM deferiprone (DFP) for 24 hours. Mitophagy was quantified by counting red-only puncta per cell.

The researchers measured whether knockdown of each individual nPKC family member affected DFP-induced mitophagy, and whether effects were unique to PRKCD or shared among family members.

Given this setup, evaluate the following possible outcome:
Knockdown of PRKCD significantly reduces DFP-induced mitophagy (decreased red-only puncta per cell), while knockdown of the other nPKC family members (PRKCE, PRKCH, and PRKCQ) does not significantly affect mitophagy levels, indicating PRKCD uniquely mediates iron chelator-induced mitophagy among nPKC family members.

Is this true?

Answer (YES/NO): NO